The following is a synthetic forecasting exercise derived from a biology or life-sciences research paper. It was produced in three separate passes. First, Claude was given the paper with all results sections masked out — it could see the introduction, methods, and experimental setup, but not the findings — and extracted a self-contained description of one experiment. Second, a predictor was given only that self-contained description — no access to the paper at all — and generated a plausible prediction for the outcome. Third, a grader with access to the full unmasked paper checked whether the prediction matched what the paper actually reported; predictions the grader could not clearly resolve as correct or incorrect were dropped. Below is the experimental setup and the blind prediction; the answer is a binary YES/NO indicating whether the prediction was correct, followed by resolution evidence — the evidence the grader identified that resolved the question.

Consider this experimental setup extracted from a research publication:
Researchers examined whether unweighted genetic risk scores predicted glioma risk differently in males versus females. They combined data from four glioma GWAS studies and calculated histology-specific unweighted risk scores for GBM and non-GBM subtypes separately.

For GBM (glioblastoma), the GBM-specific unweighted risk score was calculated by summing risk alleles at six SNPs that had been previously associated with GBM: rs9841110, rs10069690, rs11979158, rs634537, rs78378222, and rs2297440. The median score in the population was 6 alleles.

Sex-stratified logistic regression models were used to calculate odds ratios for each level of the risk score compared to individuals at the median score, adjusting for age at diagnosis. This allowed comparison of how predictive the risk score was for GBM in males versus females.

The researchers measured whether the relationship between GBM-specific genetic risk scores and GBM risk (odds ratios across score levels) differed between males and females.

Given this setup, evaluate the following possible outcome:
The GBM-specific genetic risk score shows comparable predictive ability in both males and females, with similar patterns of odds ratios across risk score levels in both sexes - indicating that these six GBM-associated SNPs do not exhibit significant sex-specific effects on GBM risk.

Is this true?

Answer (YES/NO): NO